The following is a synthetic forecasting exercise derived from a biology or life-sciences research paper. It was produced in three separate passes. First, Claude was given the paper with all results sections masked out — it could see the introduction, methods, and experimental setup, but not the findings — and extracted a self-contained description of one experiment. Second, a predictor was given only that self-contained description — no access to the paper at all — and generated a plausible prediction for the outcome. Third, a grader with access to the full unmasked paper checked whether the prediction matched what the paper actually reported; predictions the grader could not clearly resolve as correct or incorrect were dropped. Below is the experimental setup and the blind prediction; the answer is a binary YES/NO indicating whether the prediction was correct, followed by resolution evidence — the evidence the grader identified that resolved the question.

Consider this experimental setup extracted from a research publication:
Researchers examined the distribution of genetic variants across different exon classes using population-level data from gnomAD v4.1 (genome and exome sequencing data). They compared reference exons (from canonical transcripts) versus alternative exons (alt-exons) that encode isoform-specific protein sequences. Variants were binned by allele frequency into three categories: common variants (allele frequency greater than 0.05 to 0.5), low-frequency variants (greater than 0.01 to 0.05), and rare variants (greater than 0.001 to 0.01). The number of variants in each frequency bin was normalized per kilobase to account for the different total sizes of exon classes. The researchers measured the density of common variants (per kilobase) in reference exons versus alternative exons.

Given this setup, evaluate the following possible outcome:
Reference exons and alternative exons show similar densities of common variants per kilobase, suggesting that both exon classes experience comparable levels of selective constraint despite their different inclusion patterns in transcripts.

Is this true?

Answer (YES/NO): NO